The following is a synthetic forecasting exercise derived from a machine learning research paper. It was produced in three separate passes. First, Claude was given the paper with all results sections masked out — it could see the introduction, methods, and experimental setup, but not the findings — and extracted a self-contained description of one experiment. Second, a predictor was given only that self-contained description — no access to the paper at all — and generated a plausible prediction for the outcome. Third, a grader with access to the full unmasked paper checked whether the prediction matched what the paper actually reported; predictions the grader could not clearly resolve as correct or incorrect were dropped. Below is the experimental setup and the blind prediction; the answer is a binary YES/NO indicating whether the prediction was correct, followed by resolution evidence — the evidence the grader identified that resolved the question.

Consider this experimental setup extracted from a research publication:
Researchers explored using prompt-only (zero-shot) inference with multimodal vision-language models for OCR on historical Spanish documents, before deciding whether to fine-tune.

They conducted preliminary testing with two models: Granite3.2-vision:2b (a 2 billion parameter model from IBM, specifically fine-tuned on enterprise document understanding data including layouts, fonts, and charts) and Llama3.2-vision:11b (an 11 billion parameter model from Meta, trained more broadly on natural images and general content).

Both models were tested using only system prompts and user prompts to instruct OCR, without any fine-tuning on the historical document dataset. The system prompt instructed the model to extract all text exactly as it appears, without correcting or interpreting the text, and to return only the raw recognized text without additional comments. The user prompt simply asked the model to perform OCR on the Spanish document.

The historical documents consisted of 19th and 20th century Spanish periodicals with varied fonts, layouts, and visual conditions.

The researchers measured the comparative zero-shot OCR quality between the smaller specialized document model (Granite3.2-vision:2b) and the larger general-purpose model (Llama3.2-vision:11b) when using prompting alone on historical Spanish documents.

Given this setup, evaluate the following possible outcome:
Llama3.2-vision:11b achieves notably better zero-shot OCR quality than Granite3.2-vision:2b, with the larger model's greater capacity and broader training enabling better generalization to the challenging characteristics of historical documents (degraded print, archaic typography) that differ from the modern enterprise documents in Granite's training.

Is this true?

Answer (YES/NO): YES